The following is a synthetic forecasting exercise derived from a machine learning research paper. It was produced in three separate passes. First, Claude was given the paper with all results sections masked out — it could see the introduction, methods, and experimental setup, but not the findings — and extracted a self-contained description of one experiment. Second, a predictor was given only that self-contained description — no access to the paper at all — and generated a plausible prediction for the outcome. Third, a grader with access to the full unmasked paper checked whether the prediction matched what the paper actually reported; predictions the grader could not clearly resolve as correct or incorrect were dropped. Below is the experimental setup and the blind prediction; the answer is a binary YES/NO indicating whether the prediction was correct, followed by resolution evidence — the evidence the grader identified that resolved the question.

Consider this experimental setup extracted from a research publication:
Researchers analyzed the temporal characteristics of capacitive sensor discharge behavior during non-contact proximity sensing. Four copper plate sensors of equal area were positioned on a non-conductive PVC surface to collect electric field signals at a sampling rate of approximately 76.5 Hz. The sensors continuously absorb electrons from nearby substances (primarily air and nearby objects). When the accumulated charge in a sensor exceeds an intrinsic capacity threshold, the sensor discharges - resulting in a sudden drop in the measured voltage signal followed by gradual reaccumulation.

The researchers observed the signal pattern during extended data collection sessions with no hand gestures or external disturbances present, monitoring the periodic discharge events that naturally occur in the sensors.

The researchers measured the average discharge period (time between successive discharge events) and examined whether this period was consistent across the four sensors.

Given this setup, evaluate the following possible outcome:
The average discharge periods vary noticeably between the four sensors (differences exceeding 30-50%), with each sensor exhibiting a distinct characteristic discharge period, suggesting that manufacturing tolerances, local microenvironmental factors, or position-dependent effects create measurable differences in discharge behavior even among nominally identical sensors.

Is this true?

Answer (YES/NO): NO